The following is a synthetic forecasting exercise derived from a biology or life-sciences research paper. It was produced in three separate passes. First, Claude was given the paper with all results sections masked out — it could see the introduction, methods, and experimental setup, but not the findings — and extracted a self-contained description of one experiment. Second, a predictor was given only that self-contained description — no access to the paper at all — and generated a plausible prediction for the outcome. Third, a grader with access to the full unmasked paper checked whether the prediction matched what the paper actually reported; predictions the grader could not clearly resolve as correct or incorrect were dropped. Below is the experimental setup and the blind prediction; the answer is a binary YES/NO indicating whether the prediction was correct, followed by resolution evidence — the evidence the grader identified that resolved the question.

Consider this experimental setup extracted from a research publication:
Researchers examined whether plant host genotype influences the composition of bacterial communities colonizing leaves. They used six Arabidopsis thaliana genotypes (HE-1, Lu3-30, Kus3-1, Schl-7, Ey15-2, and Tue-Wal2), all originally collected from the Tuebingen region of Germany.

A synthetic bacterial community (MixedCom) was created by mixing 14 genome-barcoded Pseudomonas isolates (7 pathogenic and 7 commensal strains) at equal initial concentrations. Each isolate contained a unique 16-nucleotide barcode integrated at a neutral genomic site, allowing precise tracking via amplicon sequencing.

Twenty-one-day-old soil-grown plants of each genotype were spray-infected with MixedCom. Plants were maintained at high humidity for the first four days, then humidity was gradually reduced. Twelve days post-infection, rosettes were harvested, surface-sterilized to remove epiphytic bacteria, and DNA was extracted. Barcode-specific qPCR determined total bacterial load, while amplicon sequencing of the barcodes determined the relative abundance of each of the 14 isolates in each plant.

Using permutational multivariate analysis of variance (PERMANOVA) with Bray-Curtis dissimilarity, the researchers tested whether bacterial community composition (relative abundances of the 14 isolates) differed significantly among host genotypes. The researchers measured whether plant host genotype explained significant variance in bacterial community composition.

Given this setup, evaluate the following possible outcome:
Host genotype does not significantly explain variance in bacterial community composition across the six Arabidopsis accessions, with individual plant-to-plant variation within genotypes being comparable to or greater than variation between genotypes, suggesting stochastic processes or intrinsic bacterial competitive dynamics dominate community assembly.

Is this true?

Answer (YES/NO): NO